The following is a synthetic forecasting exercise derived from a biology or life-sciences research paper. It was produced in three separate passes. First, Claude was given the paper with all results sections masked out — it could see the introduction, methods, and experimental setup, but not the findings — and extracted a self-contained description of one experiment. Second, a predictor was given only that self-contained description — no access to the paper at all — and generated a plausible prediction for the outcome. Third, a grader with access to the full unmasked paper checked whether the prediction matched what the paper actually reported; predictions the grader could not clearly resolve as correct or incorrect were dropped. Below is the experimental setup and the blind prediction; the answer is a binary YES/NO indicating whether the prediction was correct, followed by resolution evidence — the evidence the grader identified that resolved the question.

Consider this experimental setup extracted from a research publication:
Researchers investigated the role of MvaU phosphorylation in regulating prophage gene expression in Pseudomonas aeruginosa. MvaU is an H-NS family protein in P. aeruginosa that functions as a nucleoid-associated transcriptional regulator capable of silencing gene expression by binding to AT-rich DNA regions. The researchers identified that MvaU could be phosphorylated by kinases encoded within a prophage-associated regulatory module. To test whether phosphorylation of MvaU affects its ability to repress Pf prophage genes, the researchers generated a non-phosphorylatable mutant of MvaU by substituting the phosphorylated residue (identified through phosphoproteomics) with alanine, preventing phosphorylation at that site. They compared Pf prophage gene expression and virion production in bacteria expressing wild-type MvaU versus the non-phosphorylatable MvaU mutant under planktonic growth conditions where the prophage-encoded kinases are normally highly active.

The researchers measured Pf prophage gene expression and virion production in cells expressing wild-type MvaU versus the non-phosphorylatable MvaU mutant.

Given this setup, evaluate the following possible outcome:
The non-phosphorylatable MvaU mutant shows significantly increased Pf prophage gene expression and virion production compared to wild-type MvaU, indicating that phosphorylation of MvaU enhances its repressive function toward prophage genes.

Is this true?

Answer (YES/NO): YES